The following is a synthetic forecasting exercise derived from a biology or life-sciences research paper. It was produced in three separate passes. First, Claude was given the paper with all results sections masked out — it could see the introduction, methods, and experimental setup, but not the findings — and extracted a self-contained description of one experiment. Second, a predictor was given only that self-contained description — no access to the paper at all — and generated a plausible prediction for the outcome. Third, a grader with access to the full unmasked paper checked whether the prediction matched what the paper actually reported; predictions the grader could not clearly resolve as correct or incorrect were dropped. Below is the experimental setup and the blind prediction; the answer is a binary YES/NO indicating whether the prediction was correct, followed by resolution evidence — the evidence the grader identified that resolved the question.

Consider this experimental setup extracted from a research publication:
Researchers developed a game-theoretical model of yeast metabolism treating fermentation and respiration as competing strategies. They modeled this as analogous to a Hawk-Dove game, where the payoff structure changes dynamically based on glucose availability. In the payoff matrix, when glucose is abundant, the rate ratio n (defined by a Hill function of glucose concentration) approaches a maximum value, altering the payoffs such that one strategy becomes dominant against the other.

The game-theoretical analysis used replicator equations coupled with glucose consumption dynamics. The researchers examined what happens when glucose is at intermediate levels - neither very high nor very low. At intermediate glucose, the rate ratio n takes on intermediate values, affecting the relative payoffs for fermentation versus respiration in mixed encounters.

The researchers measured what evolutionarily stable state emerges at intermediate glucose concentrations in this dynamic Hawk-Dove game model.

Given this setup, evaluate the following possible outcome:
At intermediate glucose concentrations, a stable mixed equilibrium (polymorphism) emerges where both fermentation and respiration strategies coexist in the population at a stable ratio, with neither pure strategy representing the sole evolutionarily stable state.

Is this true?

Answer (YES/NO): YES